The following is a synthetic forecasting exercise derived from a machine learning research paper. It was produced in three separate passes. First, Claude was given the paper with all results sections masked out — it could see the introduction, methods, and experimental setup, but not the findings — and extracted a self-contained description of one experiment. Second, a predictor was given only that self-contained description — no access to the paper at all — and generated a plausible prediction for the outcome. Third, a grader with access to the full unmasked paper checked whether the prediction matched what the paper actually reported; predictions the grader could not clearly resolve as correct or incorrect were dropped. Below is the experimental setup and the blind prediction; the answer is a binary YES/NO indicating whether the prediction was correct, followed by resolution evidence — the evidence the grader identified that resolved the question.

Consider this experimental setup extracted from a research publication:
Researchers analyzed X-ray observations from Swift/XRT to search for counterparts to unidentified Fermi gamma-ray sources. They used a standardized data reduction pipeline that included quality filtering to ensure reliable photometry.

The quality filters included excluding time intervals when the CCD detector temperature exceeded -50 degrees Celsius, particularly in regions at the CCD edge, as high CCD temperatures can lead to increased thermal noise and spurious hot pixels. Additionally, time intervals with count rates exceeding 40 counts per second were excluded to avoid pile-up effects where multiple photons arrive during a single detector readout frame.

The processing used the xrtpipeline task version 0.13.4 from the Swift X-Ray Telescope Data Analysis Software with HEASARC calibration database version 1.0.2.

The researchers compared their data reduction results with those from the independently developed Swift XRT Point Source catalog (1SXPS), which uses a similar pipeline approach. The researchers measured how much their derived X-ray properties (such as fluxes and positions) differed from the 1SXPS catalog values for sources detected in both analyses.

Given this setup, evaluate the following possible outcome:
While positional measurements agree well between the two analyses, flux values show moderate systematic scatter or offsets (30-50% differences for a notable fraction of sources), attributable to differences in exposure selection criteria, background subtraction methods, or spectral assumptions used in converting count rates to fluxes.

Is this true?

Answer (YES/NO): NO